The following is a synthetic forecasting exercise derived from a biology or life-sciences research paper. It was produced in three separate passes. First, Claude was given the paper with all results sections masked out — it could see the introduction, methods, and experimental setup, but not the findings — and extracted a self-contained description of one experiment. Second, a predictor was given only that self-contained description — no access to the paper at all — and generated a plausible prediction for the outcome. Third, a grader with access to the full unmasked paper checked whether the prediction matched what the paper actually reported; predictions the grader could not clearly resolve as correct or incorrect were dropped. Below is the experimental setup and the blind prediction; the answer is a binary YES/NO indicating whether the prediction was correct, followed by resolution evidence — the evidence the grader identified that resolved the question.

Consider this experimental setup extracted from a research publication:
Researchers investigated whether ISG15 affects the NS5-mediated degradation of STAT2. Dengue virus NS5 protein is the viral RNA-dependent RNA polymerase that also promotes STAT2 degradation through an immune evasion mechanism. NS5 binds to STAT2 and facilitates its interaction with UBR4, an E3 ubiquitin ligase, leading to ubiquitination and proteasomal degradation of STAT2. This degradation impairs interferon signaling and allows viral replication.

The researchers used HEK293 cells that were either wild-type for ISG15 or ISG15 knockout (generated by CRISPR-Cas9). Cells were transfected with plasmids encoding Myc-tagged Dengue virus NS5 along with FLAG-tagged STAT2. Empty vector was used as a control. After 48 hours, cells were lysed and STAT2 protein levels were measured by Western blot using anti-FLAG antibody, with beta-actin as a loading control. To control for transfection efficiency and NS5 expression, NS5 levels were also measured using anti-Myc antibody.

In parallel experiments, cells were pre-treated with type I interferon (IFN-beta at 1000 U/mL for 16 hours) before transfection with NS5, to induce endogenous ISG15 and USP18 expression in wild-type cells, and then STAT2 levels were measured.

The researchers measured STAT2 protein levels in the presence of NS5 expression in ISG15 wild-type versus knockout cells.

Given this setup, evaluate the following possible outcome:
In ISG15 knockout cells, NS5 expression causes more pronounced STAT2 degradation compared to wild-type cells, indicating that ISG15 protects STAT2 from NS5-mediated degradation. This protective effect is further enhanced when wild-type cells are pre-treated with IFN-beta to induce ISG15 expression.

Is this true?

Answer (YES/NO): NO